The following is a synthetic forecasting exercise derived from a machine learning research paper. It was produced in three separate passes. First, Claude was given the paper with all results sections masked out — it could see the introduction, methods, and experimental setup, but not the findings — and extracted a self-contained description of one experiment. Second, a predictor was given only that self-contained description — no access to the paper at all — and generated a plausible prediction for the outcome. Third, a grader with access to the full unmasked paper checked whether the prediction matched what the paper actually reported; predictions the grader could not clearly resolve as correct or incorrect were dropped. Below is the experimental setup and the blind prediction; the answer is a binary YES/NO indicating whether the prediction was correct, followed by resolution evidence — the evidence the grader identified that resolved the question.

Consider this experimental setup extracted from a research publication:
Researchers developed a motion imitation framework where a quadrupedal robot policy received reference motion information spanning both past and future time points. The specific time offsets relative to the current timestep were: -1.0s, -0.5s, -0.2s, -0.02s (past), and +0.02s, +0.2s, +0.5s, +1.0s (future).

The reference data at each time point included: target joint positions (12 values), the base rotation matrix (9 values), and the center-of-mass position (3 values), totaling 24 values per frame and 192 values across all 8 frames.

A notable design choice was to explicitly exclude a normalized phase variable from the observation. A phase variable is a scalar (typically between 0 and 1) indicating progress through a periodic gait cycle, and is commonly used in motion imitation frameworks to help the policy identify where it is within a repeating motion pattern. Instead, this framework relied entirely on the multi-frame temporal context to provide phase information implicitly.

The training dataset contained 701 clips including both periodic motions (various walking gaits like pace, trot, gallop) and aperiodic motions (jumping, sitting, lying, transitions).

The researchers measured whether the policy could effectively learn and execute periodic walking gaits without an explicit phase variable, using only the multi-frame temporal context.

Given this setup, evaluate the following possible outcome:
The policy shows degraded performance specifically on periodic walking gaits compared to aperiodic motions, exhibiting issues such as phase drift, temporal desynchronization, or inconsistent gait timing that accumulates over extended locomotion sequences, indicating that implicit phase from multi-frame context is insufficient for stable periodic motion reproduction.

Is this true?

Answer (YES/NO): NO